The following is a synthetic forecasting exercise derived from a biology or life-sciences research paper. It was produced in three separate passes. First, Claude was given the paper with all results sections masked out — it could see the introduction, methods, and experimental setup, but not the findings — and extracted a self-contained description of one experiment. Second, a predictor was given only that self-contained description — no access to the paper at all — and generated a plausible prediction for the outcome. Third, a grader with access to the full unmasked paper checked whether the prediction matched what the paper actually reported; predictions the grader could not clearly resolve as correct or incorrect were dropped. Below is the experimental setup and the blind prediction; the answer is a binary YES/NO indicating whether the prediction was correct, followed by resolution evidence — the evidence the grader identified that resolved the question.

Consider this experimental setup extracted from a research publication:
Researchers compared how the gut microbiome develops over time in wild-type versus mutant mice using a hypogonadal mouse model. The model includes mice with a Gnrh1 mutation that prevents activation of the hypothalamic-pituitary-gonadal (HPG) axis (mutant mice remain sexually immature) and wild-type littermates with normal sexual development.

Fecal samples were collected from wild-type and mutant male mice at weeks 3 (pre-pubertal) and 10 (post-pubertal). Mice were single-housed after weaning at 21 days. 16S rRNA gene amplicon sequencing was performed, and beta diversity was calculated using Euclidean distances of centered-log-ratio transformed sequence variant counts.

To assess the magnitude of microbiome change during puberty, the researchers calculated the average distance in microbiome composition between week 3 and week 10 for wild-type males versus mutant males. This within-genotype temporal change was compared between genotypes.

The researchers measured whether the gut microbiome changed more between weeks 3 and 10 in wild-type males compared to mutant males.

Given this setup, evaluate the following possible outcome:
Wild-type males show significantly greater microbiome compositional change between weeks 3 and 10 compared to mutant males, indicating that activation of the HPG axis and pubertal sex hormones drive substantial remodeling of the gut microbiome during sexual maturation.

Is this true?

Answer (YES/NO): NO